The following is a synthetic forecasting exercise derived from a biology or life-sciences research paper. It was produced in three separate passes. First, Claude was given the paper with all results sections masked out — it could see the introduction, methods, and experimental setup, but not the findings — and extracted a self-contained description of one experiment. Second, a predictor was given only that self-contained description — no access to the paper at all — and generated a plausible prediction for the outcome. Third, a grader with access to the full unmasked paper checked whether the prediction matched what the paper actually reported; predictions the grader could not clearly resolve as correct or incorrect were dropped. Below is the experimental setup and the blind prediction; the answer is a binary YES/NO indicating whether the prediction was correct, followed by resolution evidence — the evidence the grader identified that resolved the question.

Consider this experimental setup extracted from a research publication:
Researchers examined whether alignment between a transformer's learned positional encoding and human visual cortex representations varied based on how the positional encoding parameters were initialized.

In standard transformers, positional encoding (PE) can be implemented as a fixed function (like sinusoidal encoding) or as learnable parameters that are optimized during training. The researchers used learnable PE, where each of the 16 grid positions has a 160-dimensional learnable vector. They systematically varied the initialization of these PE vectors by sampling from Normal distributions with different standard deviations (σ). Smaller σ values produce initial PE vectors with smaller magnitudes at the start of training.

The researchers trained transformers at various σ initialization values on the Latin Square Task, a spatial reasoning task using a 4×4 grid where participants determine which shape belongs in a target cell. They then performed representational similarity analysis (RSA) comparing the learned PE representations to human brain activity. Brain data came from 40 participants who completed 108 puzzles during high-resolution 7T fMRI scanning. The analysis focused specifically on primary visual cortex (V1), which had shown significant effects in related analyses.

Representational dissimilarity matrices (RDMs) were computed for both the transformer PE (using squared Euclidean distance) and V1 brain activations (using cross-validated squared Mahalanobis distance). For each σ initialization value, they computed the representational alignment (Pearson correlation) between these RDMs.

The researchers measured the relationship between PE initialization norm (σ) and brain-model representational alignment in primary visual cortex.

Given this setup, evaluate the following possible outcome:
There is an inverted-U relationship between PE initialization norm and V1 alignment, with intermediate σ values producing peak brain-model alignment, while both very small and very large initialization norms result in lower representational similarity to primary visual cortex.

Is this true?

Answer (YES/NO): NO